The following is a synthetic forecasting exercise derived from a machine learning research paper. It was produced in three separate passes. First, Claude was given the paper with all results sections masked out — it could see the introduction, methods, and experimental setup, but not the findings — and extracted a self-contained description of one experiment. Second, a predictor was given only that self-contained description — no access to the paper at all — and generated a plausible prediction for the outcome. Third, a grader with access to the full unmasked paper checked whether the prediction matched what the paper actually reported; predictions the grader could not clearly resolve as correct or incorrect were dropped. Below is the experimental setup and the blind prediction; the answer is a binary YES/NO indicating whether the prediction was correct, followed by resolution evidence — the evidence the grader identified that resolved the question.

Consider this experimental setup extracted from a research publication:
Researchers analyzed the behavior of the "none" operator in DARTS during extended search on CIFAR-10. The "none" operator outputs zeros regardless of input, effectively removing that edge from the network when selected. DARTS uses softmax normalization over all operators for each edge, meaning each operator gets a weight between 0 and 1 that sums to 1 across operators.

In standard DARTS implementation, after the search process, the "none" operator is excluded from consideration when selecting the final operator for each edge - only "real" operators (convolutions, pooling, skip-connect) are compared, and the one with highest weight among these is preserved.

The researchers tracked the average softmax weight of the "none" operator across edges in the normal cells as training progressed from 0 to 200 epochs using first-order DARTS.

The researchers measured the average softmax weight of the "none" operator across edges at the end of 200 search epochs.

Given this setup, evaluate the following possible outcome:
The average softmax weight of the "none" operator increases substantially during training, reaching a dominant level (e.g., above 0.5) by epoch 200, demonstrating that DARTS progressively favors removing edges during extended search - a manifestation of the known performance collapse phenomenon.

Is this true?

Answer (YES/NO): YES